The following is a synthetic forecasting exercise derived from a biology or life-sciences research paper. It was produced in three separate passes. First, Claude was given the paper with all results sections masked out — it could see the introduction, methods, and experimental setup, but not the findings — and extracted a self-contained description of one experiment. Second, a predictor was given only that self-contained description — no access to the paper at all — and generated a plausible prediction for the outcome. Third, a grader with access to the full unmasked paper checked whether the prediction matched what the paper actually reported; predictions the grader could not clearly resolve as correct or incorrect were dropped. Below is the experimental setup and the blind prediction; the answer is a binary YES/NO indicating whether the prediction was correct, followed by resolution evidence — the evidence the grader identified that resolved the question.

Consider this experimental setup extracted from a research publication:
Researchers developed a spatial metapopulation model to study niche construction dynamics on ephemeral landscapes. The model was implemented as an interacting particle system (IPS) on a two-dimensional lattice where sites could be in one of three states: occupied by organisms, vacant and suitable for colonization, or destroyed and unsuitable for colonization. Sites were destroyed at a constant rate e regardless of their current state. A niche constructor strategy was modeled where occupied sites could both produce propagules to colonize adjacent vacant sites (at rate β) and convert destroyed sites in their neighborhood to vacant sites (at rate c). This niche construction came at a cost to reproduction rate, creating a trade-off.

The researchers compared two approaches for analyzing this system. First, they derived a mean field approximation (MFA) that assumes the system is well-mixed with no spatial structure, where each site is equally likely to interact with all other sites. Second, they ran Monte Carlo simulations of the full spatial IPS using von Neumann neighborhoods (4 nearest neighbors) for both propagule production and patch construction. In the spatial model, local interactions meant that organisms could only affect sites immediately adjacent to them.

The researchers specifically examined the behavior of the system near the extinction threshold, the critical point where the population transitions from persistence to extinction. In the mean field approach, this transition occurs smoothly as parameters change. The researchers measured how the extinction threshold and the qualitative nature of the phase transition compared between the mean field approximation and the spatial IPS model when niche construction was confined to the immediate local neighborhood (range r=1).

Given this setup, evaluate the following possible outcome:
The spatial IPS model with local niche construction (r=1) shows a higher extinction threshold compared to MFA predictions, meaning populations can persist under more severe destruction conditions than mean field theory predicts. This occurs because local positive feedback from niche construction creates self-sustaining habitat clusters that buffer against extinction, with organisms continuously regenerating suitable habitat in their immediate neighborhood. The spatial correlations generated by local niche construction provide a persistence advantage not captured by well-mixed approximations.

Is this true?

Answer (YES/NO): NO